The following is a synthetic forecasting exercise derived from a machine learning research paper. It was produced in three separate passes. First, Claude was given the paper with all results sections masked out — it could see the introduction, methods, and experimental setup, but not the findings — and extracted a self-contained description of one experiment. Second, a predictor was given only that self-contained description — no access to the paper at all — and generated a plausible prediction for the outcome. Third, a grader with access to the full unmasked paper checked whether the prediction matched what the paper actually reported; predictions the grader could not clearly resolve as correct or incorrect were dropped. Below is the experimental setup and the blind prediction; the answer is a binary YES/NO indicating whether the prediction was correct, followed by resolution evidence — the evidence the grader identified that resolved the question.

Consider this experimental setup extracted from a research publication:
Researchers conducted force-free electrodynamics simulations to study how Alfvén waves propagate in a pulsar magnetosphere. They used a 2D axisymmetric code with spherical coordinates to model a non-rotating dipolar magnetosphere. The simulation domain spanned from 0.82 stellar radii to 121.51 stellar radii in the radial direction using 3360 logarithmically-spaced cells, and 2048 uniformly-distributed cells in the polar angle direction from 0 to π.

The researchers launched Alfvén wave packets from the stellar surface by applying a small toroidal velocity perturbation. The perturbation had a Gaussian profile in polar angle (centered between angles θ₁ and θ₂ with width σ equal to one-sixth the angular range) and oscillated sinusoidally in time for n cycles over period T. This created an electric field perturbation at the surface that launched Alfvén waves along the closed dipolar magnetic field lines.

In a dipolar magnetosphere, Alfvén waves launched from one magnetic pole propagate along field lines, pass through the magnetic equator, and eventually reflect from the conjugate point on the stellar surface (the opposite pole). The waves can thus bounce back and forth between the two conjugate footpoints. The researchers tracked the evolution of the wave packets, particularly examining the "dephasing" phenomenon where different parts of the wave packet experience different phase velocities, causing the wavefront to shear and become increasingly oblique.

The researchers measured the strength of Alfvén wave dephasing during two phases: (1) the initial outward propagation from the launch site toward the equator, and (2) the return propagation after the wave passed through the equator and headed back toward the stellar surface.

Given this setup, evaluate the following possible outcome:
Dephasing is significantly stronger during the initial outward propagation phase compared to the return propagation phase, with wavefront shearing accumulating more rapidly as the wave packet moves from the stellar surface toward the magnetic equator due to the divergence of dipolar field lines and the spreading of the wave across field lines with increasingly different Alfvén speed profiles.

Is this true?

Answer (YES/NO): NO